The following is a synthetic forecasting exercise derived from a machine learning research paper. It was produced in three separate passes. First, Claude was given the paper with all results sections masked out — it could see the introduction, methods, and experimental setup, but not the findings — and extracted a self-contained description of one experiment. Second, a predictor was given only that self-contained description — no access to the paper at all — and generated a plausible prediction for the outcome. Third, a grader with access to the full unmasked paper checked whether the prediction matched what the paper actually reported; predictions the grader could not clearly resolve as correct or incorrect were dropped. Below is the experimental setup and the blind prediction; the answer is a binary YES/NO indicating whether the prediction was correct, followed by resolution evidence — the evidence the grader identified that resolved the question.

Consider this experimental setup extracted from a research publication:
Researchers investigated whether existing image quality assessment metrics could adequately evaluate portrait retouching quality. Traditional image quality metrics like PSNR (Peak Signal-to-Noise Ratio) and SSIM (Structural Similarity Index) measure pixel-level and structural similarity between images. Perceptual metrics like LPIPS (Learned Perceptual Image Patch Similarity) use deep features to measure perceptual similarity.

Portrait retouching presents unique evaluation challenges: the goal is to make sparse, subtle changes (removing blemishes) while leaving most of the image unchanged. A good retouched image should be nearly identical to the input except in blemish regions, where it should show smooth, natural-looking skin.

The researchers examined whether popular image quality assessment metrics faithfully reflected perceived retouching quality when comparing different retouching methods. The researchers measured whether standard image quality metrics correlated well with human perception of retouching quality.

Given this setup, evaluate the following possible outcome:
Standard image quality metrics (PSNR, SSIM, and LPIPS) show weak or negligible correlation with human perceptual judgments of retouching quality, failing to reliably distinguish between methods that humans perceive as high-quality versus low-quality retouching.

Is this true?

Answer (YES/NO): YES